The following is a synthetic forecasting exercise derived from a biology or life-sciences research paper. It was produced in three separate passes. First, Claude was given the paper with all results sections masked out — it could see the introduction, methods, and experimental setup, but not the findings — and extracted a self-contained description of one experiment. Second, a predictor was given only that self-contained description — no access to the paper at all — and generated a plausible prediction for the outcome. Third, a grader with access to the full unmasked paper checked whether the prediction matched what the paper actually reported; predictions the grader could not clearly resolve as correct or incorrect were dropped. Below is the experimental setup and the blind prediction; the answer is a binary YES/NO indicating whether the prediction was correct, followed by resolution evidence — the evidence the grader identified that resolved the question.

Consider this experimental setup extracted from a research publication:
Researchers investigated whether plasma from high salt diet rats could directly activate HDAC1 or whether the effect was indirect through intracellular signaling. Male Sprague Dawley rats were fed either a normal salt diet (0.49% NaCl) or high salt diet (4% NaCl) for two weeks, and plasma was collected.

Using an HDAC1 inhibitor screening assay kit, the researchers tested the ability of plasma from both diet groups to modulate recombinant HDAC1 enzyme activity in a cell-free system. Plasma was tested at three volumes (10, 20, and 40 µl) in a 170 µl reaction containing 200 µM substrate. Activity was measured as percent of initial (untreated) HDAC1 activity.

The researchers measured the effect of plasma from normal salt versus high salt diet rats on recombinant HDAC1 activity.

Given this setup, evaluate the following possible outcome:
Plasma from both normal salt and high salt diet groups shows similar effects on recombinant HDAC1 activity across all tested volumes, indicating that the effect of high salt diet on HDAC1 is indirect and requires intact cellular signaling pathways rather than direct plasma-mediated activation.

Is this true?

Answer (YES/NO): NO